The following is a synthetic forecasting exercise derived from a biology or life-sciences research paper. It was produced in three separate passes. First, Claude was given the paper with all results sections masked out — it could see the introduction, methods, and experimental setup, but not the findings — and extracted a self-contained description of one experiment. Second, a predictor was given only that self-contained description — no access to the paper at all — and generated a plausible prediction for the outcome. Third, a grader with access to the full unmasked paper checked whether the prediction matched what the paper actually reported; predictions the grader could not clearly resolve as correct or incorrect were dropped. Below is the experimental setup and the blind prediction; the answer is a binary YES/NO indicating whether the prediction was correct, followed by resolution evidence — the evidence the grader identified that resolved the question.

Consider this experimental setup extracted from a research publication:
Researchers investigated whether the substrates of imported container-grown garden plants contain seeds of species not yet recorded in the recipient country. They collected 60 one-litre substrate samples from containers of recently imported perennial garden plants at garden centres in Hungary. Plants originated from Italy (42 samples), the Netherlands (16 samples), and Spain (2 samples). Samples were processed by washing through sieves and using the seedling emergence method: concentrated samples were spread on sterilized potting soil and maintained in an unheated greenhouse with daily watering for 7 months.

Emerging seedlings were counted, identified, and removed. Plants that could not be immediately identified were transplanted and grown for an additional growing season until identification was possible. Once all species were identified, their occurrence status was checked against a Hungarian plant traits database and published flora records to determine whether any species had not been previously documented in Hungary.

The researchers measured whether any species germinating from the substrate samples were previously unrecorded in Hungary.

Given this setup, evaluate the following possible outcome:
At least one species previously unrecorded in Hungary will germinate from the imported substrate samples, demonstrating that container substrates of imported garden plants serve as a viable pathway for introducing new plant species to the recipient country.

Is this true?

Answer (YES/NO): YES